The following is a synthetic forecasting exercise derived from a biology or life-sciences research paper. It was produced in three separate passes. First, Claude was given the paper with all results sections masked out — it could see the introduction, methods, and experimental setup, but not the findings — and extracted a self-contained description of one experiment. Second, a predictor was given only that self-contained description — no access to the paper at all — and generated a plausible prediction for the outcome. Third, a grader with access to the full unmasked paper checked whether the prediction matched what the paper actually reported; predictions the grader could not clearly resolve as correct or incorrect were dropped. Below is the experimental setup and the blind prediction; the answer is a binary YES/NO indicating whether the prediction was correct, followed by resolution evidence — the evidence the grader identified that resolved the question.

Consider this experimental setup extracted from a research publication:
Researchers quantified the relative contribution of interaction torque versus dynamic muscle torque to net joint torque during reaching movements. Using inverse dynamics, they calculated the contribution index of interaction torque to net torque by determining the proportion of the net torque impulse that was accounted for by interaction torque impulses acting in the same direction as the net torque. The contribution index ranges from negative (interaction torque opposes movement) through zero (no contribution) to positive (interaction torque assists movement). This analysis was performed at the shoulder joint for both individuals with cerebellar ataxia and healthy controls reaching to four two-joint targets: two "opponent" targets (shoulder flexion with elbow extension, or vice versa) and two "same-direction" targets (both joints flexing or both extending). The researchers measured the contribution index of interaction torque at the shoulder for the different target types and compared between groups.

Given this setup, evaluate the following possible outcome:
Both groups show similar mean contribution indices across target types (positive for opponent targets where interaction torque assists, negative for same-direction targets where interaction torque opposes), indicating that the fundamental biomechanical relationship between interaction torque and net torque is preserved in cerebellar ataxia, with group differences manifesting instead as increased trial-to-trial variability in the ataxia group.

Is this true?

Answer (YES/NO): NO